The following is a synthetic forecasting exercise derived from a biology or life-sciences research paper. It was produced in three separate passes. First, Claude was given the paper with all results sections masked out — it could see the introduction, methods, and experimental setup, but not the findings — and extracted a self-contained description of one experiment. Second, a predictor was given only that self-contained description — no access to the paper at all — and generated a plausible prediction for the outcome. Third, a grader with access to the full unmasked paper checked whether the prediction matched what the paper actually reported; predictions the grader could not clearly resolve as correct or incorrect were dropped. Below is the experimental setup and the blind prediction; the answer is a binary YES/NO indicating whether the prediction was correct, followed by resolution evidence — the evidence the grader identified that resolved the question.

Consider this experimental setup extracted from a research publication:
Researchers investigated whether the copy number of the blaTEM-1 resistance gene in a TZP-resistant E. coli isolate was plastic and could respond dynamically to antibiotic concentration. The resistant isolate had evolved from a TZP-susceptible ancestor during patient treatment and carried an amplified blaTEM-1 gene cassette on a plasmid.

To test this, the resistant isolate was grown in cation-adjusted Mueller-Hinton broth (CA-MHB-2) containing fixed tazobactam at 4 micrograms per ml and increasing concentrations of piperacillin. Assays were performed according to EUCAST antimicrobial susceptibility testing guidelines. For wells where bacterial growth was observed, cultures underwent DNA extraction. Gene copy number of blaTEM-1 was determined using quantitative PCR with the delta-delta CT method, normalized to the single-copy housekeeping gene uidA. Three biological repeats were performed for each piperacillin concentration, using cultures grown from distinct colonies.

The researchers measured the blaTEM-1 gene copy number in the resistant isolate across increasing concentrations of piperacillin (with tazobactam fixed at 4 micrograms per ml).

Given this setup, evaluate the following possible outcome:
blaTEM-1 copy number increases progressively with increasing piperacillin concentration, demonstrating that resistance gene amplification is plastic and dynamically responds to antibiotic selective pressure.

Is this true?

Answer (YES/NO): NO